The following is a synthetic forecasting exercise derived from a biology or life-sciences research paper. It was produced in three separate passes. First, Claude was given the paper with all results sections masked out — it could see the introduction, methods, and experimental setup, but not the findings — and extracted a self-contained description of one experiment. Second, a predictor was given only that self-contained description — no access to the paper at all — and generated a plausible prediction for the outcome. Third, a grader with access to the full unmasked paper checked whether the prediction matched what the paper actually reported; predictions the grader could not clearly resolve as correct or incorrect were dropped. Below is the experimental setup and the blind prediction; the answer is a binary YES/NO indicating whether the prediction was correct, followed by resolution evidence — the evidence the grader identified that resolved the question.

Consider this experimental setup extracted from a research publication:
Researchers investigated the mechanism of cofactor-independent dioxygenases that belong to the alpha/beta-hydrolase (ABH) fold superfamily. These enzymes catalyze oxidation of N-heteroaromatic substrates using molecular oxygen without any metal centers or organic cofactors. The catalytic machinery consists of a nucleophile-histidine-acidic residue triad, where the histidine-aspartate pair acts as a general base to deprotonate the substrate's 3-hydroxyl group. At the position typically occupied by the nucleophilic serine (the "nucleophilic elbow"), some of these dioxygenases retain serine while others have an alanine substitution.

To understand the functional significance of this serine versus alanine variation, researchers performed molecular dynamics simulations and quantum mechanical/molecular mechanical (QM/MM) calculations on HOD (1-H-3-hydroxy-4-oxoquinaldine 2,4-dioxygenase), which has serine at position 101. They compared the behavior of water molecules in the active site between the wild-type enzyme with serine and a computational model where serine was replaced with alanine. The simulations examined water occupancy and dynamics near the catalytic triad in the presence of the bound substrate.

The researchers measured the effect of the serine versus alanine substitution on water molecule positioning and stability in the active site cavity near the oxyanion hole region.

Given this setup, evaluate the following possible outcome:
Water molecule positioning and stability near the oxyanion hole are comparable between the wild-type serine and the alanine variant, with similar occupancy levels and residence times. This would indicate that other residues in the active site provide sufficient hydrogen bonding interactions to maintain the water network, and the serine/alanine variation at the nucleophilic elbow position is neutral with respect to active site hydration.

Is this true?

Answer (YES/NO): NO